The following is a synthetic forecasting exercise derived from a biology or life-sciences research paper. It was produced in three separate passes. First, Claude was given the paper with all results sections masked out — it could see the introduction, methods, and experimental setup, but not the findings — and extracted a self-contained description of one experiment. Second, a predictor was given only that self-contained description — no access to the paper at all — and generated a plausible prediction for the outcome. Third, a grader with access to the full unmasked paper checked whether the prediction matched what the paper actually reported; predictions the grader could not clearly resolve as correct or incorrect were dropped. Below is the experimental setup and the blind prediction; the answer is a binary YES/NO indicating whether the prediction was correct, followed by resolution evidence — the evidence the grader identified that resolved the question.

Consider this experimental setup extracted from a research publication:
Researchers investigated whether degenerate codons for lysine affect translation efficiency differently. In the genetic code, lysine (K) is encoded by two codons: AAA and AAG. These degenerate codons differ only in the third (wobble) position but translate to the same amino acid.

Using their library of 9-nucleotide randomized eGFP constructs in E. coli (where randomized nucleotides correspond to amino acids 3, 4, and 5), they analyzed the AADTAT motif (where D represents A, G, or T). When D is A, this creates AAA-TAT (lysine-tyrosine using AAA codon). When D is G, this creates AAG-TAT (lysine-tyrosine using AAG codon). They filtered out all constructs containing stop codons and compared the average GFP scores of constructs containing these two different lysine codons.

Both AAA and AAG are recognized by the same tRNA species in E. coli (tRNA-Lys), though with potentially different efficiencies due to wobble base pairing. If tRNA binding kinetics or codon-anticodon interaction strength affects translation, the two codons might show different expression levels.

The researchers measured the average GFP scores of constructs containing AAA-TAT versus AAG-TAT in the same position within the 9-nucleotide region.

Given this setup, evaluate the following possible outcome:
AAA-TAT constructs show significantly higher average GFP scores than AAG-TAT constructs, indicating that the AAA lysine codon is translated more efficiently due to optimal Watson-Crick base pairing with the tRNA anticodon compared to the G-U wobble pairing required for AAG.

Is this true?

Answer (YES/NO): NO